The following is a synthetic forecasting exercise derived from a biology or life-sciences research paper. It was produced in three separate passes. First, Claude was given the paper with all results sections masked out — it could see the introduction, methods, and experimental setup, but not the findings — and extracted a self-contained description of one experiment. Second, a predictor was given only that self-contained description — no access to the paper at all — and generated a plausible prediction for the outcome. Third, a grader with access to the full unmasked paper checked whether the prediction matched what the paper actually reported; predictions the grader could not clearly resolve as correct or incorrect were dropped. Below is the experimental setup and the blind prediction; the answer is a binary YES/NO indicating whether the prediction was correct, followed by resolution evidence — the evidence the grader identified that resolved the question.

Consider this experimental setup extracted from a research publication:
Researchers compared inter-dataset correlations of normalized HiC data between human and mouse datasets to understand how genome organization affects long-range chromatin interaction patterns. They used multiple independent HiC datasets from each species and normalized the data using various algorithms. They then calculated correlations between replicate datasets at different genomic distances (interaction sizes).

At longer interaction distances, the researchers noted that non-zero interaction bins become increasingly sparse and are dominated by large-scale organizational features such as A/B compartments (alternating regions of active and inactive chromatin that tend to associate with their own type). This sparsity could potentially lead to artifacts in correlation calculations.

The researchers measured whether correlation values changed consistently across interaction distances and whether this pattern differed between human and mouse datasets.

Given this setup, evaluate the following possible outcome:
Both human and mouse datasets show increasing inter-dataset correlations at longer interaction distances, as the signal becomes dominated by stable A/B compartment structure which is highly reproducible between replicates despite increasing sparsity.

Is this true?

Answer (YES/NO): NO